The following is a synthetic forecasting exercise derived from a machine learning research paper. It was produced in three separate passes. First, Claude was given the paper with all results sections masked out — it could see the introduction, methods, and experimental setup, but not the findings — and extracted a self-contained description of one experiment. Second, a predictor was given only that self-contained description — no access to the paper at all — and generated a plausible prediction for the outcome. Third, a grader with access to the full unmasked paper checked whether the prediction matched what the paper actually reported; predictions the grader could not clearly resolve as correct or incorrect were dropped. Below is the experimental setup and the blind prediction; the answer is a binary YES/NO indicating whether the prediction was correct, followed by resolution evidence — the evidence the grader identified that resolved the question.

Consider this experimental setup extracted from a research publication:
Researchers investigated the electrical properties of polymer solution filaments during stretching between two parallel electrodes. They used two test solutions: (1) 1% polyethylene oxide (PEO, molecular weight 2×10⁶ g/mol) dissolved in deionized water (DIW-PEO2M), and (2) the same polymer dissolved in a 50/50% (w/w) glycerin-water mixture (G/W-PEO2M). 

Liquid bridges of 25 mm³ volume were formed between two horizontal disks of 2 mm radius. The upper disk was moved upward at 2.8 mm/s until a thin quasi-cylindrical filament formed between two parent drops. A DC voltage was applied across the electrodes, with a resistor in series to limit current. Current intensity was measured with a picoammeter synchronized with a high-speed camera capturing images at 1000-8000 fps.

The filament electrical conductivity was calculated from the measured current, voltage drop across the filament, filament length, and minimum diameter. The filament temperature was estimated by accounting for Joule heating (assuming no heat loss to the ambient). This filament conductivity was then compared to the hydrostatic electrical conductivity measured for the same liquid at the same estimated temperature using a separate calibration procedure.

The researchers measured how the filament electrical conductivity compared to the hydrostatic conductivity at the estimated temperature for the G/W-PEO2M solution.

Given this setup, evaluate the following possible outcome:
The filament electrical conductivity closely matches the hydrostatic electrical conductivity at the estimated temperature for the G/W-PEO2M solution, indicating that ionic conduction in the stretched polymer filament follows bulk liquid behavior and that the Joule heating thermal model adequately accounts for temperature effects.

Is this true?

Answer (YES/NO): YES